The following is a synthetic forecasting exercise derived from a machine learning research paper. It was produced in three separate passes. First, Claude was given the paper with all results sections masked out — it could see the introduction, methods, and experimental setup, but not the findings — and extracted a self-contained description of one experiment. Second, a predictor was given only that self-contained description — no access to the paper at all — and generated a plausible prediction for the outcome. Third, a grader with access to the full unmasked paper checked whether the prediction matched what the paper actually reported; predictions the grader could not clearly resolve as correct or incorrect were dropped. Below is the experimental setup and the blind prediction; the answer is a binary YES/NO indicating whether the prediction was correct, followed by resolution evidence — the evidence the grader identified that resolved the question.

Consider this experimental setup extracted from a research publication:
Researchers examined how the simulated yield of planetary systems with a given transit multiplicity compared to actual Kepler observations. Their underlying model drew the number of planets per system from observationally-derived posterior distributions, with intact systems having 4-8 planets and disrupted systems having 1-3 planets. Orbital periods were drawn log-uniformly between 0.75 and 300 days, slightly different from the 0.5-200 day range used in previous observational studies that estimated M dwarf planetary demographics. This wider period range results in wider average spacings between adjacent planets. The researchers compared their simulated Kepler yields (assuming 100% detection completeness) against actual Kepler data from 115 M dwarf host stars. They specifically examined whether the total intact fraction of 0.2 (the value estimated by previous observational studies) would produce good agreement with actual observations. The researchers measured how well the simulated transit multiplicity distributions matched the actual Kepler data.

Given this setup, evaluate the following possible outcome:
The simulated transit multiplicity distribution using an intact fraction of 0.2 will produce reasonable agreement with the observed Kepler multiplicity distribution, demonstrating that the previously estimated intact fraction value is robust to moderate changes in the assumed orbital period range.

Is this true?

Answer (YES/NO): NO